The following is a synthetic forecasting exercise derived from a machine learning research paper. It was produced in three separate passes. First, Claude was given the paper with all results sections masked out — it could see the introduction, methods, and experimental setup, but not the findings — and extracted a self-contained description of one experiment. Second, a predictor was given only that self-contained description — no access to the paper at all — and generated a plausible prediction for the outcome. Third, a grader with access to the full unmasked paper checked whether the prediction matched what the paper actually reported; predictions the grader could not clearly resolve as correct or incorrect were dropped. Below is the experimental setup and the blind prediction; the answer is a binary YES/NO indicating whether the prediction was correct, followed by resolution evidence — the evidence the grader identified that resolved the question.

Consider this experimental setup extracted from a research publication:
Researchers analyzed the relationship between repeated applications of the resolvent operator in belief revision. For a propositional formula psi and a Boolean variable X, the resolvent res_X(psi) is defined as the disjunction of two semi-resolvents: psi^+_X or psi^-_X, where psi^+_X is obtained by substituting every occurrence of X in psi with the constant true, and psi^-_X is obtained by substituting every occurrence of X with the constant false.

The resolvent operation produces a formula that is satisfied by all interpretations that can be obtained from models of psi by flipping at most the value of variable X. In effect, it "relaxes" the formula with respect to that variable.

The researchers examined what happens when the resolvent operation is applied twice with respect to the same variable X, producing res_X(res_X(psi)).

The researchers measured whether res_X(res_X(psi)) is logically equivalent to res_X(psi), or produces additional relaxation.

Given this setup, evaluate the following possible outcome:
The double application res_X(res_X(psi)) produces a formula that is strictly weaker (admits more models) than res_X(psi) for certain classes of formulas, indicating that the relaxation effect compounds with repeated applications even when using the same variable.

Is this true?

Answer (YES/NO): NO